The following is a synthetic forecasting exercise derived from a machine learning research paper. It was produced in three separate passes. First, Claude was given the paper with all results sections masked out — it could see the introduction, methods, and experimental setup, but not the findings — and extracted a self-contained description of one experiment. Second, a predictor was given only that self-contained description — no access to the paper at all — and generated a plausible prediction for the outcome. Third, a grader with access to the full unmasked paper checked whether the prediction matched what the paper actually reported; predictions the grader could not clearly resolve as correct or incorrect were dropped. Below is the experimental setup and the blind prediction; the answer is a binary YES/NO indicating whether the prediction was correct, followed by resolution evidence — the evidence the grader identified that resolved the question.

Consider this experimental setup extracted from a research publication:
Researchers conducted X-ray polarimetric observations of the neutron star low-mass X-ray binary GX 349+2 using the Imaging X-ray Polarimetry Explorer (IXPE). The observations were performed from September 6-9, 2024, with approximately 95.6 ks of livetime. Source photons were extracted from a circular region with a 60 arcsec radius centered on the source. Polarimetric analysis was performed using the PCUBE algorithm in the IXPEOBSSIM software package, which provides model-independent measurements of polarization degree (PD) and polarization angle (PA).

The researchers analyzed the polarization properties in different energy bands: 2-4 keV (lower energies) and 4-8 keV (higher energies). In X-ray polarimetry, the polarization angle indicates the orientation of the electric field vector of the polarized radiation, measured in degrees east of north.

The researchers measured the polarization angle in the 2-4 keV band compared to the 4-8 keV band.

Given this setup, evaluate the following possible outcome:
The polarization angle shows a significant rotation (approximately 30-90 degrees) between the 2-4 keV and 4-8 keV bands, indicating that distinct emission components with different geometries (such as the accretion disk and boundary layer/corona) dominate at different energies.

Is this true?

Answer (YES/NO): NO